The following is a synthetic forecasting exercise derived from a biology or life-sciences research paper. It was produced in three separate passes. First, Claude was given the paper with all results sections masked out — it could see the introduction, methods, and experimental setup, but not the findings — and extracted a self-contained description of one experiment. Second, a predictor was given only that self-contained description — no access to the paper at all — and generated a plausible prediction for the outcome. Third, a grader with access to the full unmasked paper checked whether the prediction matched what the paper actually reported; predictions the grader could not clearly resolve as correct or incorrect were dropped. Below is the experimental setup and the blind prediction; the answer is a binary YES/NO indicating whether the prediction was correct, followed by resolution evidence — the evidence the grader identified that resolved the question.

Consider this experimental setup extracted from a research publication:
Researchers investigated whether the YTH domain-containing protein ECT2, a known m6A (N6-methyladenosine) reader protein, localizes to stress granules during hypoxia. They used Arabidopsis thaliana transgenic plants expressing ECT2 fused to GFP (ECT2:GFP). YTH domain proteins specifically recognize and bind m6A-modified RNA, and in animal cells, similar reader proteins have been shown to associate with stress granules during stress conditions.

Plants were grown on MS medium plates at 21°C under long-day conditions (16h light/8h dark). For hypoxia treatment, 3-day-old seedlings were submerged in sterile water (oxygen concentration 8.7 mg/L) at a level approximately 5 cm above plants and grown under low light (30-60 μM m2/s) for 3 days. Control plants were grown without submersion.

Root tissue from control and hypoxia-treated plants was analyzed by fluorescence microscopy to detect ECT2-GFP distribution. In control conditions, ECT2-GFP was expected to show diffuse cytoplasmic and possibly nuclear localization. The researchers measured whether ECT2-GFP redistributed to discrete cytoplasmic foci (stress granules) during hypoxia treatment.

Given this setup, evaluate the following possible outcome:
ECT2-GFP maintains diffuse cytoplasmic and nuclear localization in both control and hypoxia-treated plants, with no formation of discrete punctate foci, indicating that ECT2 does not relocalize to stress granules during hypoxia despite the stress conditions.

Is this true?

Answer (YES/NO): NO